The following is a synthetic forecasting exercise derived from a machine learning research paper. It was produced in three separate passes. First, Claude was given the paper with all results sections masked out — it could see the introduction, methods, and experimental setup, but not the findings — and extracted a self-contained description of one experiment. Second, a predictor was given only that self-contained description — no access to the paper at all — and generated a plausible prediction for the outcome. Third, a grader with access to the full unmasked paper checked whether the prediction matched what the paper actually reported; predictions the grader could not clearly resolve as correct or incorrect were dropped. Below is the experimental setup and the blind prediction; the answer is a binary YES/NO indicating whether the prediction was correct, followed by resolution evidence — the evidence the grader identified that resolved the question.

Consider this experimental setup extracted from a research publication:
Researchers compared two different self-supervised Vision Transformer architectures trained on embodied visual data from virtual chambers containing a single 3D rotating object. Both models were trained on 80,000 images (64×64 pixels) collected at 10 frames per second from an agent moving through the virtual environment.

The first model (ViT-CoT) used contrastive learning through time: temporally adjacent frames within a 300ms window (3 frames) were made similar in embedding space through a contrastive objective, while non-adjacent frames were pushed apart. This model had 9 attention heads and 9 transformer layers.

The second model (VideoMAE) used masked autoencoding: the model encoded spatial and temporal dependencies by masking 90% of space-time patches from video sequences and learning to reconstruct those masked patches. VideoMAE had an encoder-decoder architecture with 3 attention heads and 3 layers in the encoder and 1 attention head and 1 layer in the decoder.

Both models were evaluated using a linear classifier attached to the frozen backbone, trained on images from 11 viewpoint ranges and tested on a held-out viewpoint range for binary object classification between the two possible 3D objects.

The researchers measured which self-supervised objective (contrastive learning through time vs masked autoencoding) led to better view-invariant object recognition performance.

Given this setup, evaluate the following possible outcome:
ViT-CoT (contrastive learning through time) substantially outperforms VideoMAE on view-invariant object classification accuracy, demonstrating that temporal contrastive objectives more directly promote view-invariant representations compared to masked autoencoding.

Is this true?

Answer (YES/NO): NO